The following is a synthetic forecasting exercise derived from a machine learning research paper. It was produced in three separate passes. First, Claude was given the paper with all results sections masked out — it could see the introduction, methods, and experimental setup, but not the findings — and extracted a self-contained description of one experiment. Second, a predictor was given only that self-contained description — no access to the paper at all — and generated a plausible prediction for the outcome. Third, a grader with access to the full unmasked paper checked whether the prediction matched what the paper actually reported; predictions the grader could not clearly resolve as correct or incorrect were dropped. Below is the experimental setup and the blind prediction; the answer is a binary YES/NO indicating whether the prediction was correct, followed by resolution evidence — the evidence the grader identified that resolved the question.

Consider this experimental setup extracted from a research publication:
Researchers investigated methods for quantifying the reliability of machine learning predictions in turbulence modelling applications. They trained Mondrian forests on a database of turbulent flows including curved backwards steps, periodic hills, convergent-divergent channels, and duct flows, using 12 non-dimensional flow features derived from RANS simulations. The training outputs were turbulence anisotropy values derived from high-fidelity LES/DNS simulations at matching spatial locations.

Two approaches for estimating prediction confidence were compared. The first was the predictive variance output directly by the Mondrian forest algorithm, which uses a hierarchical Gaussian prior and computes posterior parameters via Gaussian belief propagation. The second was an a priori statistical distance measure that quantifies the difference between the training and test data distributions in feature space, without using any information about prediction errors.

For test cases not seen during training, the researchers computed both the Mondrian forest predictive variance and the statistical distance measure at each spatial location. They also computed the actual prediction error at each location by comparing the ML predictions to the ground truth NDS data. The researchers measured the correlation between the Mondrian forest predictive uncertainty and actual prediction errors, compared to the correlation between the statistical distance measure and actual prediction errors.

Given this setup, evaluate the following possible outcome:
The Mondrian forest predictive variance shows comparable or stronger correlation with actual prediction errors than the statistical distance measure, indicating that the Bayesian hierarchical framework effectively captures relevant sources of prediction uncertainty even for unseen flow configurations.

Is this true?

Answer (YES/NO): YES